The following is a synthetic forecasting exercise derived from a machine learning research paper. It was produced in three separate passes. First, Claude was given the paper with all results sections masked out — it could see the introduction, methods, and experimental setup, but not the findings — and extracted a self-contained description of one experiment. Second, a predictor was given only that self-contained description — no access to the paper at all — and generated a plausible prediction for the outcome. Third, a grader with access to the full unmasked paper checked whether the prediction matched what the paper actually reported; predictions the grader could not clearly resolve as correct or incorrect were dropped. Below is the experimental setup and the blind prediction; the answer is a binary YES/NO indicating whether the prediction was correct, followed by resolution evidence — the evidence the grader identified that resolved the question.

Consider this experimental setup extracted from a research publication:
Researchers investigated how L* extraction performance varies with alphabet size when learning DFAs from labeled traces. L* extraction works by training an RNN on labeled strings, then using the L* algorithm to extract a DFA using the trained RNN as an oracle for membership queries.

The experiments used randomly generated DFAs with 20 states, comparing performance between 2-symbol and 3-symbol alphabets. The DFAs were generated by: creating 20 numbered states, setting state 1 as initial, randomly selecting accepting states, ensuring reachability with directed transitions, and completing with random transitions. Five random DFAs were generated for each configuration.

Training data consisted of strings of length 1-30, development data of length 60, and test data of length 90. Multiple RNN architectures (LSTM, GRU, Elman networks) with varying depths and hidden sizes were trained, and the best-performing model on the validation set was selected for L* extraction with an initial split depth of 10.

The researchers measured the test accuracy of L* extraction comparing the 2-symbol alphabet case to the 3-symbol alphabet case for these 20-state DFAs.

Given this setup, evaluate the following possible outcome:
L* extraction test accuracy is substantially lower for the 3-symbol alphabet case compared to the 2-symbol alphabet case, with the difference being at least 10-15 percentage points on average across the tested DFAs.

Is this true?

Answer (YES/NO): YES